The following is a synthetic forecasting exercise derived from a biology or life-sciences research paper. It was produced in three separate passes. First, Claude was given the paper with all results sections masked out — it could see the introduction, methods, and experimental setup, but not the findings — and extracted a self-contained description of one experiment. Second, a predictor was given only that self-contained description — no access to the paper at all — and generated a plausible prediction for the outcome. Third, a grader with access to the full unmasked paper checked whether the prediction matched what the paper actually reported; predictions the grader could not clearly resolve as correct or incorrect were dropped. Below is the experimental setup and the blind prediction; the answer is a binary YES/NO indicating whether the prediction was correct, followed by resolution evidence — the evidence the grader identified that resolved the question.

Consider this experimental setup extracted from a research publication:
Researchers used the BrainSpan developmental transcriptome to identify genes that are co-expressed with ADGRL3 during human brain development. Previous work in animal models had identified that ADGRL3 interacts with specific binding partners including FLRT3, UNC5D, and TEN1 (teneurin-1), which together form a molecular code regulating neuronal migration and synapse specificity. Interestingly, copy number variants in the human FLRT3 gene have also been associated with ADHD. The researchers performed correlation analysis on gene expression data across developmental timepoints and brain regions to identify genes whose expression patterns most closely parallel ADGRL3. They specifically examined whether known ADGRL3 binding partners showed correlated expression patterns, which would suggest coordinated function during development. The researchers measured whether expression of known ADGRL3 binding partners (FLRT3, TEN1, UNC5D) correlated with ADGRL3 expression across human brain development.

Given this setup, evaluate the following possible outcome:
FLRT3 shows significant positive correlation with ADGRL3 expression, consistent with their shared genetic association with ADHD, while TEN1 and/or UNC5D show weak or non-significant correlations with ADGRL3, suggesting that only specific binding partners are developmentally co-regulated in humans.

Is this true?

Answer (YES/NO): NO